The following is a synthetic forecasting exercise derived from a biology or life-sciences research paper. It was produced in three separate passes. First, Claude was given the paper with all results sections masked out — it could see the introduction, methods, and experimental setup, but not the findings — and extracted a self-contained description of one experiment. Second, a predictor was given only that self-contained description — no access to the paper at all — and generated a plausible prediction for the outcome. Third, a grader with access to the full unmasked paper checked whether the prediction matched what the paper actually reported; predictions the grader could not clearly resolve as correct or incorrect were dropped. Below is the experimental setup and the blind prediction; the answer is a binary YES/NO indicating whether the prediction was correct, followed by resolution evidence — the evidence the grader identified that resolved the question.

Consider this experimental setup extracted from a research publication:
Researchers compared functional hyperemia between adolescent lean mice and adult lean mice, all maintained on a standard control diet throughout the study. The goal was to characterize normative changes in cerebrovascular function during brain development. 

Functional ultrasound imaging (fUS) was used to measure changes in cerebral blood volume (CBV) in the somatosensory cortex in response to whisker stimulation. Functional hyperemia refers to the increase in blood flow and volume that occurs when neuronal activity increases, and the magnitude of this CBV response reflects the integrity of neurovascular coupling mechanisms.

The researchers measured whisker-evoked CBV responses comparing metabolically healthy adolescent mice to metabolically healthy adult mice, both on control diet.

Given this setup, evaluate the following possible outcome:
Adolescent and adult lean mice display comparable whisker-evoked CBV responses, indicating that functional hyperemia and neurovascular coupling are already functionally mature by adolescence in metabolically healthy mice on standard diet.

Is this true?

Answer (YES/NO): NO